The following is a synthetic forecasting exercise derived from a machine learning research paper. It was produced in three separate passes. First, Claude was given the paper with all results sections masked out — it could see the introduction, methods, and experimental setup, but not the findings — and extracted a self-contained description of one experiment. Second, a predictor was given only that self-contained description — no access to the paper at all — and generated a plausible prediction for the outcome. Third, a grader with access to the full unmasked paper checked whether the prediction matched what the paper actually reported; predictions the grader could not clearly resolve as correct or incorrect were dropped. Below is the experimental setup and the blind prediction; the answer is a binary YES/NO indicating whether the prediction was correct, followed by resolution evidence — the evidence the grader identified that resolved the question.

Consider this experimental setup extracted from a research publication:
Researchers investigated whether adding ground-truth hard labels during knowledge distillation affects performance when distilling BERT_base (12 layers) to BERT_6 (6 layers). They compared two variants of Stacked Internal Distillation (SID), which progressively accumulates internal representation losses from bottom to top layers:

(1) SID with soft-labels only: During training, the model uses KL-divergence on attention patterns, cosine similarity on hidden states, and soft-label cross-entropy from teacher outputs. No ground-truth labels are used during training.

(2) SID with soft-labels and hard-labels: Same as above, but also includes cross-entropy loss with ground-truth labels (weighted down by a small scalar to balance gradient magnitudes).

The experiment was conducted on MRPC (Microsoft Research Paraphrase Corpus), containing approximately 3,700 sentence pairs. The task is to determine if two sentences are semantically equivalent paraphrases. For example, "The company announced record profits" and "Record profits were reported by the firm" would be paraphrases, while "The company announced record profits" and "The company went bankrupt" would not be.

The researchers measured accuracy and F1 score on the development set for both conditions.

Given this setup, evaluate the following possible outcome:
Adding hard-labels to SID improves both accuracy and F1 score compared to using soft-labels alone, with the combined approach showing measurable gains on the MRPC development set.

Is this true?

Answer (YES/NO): NO